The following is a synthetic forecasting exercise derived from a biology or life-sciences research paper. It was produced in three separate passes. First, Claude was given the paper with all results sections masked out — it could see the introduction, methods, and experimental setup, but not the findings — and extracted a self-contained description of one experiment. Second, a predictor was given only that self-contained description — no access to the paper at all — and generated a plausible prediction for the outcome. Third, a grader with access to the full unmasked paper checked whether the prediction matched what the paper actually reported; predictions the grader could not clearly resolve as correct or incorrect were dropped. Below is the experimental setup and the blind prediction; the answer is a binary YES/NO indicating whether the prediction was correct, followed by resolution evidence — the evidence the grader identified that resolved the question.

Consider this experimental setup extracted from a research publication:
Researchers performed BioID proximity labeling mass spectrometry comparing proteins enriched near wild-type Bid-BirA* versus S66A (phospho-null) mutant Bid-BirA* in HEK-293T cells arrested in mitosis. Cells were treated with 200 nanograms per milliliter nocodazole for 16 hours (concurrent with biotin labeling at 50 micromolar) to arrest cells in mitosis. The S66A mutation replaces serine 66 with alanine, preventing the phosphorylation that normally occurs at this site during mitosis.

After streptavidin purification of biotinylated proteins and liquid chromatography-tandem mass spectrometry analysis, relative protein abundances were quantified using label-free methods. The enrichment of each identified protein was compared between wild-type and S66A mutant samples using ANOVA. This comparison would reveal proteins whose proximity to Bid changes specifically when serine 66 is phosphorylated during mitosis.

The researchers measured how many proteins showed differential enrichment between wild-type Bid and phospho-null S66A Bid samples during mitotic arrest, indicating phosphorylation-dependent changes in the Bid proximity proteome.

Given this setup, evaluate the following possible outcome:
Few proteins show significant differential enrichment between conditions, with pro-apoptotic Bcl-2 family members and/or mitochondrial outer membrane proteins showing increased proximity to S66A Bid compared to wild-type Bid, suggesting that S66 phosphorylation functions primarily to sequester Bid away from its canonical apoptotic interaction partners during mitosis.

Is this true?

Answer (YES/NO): NO